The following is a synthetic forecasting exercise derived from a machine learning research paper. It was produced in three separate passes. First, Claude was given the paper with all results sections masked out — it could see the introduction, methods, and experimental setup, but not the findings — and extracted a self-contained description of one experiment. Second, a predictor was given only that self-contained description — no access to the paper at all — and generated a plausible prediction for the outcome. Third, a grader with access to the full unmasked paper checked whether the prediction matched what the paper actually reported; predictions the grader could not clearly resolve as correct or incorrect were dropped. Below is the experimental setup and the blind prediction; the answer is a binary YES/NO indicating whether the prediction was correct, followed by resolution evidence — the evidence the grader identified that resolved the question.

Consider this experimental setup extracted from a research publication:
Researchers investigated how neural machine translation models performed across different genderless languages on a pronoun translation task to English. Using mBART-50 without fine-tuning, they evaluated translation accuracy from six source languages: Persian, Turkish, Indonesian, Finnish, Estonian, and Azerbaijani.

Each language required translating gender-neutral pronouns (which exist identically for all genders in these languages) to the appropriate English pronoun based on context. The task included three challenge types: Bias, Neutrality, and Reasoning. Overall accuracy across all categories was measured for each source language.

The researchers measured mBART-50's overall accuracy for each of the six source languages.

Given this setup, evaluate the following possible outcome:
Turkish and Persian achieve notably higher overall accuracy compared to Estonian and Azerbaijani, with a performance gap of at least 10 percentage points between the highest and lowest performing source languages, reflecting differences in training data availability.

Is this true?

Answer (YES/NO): NO